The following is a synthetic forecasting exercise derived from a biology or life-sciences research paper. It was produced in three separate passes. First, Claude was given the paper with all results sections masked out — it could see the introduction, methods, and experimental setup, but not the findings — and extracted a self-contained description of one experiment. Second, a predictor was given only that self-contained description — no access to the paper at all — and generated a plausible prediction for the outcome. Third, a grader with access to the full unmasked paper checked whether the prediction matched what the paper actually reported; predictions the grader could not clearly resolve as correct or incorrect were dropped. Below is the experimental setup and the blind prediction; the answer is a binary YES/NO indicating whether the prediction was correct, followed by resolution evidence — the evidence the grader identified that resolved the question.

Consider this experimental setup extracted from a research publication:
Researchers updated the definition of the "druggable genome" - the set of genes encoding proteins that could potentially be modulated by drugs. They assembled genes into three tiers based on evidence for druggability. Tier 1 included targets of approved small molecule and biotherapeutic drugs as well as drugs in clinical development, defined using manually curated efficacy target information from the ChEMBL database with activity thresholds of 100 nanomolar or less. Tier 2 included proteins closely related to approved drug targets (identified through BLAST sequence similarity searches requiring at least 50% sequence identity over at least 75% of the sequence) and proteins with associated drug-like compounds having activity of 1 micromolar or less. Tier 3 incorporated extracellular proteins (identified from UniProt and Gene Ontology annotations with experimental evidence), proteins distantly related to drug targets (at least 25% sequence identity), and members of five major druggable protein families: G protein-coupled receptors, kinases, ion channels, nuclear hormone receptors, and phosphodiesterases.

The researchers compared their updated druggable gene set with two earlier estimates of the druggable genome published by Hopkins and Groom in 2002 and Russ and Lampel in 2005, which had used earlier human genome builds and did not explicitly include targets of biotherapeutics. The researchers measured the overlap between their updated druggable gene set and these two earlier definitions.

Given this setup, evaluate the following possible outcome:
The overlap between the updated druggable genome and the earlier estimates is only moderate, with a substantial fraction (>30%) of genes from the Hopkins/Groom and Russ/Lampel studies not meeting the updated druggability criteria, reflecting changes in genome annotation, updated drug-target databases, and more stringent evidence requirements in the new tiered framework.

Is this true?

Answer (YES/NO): NO